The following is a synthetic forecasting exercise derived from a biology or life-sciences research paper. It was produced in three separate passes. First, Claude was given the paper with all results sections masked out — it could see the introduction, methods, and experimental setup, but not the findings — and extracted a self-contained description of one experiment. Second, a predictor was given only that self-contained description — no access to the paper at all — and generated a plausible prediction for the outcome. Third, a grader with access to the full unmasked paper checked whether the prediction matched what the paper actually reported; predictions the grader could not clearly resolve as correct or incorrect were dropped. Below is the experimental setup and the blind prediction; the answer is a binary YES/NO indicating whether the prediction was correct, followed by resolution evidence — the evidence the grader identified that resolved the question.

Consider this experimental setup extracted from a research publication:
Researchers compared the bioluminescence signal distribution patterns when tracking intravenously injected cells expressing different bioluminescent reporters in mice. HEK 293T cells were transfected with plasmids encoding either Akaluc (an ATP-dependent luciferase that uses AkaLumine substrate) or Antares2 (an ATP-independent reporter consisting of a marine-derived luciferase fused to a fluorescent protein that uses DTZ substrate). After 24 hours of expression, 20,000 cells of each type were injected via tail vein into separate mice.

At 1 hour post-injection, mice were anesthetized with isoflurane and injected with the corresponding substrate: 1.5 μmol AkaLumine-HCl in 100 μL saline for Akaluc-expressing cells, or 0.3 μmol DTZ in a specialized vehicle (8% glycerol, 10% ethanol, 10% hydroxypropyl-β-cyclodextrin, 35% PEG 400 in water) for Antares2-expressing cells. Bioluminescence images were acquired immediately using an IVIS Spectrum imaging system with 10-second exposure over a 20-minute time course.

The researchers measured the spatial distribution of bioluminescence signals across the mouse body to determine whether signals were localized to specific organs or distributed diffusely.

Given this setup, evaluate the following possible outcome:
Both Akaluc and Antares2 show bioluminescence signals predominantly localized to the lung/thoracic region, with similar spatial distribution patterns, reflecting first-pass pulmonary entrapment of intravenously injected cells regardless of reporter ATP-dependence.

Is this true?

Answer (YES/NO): NO